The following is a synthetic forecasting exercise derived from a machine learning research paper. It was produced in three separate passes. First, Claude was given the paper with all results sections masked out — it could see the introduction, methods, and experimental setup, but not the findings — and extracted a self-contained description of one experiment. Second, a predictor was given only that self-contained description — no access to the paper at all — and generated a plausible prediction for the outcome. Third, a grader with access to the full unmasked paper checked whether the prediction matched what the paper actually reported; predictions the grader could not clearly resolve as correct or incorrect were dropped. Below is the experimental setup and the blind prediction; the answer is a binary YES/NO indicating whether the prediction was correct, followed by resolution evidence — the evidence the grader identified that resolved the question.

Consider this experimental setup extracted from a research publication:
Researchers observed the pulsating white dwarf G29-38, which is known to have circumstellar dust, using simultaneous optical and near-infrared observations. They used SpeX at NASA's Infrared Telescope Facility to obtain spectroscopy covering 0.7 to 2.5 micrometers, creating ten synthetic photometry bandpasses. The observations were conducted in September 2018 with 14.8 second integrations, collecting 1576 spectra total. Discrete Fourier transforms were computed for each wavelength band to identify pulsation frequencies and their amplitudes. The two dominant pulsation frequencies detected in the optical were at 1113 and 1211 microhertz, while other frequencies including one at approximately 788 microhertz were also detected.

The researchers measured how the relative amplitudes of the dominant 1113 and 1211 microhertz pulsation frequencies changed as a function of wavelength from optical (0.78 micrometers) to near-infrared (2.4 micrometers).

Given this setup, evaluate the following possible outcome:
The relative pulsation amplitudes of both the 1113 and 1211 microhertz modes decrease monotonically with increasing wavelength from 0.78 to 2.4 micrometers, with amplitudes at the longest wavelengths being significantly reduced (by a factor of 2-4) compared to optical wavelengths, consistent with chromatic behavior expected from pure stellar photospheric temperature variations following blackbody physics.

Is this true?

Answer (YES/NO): YES